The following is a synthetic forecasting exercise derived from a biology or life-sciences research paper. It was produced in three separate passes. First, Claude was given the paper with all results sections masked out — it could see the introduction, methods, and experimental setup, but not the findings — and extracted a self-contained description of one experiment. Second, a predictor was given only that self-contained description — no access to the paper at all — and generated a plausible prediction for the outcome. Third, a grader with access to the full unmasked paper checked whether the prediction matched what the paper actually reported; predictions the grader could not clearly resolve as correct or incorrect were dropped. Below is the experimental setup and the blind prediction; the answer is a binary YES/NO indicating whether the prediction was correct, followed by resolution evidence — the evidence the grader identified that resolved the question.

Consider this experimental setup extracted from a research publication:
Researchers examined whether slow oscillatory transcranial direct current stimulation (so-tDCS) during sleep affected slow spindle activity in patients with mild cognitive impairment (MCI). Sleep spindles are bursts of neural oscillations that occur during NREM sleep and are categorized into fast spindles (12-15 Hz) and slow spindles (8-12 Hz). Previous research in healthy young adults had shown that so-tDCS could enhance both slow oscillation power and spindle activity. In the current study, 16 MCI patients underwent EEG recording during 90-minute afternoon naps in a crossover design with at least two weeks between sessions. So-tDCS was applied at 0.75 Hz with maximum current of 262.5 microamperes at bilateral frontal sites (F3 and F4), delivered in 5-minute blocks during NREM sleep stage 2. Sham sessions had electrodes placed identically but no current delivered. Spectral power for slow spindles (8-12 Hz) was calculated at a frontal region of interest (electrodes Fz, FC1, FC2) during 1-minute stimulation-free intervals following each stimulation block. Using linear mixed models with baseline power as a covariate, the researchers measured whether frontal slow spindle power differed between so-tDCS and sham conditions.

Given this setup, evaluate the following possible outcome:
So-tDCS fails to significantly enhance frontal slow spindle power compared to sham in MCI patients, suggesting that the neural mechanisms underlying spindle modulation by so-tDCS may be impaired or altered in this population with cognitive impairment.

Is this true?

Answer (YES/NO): NO